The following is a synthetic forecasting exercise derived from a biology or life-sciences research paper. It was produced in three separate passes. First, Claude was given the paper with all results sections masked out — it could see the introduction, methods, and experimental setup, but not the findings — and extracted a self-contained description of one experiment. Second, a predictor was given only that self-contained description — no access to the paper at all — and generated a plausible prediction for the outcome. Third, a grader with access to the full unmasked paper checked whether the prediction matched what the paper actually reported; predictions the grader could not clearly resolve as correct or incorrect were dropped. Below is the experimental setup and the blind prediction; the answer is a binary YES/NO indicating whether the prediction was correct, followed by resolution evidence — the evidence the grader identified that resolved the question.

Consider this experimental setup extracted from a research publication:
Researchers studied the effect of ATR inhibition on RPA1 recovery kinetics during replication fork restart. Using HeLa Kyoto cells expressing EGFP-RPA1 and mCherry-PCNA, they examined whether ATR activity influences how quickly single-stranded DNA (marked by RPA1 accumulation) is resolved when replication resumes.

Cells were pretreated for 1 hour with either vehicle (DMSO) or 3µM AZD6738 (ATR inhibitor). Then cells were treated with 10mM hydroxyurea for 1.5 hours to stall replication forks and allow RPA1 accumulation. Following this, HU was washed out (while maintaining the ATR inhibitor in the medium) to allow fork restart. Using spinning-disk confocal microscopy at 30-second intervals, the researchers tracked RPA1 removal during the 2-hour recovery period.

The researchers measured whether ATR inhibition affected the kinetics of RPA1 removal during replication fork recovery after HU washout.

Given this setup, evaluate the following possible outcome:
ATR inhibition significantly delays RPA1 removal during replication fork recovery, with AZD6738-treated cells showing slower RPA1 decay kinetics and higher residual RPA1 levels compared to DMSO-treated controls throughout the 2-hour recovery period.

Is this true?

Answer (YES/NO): NO